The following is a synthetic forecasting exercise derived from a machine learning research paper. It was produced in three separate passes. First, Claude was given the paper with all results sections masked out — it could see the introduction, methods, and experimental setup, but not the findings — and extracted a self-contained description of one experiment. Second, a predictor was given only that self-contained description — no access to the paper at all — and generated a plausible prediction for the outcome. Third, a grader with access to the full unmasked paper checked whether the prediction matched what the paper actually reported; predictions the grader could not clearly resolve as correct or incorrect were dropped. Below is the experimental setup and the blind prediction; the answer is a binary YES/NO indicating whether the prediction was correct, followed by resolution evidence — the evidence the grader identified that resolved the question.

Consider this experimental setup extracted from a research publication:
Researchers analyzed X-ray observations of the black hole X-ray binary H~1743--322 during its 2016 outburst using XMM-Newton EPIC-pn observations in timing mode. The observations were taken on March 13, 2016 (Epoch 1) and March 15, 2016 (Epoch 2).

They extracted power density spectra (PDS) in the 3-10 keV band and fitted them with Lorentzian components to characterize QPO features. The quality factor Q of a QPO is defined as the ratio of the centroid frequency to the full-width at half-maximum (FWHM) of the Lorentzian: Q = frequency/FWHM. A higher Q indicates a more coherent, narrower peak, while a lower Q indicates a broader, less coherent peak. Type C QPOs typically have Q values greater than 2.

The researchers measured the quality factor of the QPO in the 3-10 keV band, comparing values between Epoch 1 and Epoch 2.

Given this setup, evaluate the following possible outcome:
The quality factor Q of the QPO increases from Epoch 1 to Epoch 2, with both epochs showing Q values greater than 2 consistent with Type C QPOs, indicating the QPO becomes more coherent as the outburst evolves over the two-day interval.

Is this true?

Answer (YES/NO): NO